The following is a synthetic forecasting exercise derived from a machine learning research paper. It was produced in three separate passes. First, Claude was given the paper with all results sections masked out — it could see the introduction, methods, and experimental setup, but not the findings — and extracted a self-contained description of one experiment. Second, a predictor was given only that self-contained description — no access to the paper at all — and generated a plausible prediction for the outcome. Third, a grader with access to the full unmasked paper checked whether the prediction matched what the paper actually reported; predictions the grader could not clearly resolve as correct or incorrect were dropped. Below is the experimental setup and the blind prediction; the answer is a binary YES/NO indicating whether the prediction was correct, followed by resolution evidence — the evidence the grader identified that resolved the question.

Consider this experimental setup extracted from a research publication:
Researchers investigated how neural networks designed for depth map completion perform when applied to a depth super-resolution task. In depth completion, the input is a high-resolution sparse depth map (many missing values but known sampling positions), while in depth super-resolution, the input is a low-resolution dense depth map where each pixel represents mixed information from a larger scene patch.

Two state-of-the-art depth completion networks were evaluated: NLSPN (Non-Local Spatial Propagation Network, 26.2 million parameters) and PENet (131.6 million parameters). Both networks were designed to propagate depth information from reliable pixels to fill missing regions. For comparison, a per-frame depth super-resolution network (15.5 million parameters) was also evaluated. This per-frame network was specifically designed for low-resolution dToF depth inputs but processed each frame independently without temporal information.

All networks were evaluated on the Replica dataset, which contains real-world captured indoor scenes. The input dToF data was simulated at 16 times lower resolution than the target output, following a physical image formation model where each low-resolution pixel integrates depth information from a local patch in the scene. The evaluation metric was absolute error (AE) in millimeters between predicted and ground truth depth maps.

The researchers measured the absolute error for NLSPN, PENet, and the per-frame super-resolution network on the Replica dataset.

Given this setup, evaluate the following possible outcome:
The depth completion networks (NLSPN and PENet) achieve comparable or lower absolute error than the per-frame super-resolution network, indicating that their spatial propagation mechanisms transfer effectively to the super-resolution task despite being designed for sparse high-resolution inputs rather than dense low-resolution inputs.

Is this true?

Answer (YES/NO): NO